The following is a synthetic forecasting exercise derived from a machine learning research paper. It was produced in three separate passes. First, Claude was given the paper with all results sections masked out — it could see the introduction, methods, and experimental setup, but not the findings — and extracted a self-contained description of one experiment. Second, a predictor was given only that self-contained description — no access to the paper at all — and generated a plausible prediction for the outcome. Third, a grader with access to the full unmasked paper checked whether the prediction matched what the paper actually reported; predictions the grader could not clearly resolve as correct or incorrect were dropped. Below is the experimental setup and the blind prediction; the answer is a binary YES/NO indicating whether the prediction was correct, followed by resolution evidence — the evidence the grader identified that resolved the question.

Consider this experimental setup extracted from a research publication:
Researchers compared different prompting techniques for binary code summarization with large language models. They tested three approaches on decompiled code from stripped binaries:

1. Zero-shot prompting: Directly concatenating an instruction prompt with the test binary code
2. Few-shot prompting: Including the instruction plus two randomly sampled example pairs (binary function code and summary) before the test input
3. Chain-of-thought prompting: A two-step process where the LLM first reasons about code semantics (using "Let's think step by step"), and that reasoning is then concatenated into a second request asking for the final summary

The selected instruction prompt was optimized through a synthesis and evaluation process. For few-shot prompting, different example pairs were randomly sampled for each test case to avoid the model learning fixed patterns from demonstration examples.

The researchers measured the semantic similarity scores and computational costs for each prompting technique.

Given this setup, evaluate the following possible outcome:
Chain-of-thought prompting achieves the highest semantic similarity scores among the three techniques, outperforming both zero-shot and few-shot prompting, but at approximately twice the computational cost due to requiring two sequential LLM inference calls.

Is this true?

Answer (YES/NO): NO